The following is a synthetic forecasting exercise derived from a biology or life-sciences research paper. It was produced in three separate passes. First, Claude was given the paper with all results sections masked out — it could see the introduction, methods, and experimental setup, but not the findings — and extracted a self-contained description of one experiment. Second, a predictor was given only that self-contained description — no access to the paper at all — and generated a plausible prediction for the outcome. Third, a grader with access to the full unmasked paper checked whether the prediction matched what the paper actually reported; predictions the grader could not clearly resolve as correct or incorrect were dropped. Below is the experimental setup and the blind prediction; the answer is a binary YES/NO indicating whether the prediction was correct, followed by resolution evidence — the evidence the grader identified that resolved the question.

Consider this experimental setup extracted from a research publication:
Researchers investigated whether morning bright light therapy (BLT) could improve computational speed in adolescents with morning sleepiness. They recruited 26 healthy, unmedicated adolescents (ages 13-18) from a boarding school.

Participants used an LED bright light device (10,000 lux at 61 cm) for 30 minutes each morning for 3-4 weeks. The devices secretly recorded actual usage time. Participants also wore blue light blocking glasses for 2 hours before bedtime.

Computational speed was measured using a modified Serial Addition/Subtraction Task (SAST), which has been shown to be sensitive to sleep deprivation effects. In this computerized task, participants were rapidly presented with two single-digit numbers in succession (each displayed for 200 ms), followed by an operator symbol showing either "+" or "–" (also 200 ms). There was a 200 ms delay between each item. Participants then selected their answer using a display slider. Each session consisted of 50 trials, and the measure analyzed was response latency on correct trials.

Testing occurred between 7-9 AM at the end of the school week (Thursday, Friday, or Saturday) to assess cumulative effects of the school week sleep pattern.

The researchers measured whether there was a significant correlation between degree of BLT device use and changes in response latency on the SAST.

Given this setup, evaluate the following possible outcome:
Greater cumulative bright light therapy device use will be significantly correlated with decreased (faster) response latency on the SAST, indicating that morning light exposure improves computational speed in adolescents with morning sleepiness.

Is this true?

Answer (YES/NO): NO